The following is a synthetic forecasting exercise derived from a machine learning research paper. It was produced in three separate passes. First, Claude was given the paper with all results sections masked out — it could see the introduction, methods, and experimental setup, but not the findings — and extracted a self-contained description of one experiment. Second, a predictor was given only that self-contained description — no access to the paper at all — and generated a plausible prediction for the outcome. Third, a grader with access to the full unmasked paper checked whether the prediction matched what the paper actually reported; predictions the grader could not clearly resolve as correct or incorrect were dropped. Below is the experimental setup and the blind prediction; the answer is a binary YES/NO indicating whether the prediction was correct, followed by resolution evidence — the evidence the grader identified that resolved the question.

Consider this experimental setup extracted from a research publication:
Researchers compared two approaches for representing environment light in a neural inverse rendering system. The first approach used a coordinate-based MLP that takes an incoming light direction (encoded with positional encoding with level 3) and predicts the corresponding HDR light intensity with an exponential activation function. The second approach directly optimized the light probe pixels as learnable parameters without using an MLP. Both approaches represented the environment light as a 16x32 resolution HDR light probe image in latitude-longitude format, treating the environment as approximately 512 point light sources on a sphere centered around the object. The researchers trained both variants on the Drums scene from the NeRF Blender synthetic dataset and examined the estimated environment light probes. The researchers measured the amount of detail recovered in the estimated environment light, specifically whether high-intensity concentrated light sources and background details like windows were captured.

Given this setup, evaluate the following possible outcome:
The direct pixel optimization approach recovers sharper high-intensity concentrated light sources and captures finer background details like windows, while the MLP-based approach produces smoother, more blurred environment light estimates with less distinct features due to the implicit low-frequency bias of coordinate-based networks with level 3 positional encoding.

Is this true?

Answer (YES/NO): NO